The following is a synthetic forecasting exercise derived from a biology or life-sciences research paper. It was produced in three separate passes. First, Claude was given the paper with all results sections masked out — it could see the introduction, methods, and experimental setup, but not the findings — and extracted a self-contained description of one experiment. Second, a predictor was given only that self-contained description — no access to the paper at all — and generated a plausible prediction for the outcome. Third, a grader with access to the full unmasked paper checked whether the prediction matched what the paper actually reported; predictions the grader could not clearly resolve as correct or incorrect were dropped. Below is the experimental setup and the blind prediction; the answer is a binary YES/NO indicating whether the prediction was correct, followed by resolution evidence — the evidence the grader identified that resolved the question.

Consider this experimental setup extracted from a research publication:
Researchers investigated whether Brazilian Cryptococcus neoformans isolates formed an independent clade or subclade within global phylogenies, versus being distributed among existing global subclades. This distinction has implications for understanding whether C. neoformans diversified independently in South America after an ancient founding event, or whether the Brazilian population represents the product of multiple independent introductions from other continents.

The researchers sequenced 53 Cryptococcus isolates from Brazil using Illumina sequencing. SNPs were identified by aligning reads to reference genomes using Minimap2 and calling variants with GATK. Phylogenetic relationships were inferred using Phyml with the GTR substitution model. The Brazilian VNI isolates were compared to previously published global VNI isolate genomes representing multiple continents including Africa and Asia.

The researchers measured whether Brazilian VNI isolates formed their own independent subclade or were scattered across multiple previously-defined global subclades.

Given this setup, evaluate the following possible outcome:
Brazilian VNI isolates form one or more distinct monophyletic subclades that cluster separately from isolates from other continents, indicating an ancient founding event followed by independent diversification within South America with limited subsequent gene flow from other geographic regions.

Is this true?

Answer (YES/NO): NO